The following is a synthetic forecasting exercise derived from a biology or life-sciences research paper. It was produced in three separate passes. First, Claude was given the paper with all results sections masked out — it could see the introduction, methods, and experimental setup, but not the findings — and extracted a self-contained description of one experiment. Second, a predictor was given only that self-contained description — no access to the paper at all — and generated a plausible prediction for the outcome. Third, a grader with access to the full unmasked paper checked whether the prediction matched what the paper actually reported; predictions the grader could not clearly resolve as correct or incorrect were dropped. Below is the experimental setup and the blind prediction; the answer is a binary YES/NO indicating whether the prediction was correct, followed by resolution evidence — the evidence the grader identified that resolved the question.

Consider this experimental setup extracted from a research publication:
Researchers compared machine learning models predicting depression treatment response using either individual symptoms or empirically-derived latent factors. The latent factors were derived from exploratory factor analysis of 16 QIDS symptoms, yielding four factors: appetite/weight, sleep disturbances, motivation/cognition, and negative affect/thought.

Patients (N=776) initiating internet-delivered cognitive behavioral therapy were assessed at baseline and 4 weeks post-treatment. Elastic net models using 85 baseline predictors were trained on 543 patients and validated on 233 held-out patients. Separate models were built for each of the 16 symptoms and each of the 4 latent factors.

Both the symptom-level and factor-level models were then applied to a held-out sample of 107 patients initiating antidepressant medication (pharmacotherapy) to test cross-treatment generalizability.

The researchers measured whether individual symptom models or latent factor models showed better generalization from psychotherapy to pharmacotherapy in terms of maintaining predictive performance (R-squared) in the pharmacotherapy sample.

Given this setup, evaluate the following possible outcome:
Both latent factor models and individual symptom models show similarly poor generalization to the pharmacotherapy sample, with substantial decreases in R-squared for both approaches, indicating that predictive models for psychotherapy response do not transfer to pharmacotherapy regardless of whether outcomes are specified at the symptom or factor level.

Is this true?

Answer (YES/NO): YES